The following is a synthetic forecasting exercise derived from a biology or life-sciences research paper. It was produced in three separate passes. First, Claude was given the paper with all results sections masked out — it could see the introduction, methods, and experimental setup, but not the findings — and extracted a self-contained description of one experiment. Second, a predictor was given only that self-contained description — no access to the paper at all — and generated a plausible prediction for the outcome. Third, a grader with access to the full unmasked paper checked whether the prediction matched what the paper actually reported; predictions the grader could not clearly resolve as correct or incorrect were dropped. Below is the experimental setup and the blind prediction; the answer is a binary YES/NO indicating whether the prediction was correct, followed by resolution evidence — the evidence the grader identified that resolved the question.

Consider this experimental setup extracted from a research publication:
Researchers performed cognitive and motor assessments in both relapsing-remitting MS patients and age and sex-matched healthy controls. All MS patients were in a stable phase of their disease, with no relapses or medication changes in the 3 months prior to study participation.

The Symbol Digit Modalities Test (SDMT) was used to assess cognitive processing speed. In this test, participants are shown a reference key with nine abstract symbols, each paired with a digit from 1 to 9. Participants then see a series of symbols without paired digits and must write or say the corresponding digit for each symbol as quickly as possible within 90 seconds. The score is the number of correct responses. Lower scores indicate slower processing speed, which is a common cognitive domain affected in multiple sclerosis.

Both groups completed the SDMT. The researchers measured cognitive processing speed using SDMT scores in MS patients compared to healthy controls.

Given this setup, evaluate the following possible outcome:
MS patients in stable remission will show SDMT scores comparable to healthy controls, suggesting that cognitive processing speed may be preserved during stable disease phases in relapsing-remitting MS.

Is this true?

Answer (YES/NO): YES